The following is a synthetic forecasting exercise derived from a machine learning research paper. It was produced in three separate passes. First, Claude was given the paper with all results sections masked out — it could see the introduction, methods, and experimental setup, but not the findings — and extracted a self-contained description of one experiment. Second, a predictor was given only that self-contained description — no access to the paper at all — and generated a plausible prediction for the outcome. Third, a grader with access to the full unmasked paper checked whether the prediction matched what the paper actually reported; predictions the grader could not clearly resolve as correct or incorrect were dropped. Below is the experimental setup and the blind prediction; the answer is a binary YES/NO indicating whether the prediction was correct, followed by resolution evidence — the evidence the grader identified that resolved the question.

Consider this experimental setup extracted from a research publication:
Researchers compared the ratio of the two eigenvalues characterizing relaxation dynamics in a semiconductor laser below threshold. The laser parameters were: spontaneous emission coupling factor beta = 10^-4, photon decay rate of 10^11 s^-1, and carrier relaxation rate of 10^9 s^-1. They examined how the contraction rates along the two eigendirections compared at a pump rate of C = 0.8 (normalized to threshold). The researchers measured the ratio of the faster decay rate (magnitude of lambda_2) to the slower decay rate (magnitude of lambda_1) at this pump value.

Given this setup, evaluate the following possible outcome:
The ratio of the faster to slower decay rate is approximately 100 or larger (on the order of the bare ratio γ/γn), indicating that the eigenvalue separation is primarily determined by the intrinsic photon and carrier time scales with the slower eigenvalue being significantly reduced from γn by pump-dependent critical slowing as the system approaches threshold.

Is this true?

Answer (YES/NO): NO